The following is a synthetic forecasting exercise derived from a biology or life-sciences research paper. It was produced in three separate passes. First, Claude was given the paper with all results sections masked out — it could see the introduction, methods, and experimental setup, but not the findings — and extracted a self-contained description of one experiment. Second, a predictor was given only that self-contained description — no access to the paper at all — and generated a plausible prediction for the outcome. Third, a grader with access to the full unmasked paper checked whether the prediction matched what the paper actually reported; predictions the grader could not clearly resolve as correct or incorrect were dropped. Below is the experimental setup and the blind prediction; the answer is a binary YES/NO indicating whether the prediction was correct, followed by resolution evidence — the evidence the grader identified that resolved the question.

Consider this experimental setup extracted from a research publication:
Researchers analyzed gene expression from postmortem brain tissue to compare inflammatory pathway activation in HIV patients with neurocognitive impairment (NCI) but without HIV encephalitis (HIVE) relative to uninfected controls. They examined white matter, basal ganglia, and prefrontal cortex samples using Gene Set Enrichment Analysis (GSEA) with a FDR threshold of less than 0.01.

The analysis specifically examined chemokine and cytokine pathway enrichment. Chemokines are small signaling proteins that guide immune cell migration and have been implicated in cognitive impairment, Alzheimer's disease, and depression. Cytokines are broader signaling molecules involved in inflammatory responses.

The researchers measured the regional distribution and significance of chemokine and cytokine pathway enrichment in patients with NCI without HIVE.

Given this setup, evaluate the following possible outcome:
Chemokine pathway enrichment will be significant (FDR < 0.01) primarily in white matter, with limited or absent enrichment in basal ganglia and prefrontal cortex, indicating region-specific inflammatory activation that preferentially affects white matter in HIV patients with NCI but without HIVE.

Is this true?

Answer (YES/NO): YES